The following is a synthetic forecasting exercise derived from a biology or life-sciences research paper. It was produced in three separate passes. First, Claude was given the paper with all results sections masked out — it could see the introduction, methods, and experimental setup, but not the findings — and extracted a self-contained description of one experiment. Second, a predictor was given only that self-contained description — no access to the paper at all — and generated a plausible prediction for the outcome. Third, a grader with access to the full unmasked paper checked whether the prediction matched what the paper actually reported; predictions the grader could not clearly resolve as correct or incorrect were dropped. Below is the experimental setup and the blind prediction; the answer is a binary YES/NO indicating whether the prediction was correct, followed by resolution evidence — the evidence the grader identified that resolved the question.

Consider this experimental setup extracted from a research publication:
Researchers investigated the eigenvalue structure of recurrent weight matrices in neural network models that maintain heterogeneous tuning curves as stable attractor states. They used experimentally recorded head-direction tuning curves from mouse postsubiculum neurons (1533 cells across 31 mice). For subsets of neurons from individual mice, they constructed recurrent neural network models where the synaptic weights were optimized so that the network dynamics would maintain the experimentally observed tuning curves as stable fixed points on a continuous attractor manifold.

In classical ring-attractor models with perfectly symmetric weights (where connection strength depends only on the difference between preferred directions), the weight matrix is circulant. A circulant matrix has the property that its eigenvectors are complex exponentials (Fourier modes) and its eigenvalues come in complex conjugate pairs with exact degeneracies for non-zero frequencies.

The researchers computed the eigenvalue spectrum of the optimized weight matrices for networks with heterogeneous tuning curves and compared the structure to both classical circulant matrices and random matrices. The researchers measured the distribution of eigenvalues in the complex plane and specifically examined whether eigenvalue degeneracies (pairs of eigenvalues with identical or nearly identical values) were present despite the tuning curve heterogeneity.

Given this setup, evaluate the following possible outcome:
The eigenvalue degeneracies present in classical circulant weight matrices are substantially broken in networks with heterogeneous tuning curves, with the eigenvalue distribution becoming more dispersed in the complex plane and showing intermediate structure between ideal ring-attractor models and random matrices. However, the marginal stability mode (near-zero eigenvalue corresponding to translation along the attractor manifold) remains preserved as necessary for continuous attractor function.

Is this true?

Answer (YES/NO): NO